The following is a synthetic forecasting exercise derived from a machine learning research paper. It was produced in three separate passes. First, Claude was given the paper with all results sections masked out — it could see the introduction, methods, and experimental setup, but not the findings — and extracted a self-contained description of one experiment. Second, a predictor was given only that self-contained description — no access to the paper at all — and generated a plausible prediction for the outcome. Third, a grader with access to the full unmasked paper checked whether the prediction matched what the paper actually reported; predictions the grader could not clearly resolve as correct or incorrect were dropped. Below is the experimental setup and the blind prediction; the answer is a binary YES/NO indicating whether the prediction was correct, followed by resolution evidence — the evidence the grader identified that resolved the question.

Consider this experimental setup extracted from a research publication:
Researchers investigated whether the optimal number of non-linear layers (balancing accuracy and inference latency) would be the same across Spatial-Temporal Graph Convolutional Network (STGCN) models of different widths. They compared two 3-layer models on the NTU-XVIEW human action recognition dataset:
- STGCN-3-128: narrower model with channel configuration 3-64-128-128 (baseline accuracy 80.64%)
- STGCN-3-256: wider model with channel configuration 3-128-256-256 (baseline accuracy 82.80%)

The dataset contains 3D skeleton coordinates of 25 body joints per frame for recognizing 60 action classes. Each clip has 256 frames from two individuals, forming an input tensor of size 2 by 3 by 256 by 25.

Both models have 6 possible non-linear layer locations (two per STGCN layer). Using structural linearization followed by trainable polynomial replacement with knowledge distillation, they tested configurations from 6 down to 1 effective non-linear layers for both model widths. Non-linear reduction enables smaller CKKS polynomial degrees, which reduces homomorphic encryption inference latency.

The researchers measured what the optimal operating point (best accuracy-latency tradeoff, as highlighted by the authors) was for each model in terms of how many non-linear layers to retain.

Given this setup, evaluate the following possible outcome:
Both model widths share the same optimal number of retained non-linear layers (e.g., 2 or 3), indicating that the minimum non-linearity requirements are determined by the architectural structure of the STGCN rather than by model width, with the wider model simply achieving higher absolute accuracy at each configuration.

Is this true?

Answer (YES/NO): NO